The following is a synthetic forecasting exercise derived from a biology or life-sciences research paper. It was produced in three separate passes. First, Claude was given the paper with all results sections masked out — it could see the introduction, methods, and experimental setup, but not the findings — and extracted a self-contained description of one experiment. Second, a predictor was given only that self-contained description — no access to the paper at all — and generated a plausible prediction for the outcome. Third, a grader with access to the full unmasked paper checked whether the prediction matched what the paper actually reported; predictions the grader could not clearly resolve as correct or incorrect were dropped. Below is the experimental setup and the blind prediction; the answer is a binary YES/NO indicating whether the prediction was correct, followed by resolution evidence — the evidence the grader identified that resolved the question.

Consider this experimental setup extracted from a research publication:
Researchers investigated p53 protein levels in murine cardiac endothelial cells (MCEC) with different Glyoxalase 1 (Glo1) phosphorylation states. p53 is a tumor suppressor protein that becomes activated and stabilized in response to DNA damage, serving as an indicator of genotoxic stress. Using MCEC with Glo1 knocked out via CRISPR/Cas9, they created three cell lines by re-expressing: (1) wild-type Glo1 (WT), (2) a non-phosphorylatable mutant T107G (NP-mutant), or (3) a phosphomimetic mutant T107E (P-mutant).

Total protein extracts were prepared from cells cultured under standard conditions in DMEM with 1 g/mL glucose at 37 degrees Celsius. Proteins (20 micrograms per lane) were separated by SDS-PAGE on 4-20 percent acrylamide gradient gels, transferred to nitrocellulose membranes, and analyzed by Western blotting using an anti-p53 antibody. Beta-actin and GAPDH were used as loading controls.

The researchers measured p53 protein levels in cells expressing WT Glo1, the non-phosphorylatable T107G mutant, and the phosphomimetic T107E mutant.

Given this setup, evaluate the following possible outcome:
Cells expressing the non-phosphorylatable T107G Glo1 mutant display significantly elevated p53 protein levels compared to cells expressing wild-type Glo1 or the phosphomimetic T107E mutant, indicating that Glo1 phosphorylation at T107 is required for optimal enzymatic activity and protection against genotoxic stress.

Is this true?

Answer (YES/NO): YES